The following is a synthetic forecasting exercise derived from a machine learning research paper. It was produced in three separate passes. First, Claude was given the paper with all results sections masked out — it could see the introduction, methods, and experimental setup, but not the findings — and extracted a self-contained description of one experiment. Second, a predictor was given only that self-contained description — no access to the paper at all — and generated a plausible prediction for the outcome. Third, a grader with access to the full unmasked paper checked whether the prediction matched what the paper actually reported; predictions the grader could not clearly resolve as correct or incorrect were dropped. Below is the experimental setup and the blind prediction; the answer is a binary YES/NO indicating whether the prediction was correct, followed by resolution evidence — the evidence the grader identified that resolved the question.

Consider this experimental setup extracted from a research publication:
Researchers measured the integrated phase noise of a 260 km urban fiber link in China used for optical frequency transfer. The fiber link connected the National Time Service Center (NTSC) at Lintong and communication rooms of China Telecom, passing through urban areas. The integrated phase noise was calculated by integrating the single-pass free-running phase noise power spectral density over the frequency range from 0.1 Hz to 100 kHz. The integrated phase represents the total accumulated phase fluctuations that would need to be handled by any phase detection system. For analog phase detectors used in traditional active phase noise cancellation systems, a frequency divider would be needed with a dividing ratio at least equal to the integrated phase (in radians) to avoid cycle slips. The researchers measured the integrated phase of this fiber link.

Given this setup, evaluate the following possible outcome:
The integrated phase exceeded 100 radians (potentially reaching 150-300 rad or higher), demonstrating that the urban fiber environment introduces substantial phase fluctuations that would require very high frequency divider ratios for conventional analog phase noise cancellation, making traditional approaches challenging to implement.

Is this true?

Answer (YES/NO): YES